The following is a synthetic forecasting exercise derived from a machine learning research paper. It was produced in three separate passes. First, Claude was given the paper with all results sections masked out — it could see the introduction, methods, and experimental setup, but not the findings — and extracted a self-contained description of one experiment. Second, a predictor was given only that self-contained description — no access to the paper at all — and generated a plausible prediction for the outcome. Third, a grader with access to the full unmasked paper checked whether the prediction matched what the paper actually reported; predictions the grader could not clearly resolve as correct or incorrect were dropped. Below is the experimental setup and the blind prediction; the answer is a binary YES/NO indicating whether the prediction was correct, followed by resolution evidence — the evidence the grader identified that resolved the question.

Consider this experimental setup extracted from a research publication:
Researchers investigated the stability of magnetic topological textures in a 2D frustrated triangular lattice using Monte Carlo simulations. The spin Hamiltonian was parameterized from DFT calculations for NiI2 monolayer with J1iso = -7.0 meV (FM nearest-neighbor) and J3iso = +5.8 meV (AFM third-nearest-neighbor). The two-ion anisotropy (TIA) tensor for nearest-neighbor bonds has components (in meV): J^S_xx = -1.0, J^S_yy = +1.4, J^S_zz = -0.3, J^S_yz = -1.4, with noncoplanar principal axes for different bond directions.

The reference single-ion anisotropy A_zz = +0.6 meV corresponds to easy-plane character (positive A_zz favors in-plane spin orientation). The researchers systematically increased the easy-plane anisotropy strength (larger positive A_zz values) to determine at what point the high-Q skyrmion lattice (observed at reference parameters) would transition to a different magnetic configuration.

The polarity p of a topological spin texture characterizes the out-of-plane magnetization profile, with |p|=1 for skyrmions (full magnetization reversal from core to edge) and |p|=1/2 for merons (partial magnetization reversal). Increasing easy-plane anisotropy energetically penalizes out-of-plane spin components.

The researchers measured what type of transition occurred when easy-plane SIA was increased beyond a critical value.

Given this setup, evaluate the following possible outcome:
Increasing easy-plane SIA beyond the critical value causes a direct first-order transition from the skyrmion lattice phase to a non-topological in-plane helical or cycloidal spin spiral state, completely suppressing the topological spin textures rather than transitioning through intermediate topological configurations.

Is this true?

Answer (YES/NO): NO